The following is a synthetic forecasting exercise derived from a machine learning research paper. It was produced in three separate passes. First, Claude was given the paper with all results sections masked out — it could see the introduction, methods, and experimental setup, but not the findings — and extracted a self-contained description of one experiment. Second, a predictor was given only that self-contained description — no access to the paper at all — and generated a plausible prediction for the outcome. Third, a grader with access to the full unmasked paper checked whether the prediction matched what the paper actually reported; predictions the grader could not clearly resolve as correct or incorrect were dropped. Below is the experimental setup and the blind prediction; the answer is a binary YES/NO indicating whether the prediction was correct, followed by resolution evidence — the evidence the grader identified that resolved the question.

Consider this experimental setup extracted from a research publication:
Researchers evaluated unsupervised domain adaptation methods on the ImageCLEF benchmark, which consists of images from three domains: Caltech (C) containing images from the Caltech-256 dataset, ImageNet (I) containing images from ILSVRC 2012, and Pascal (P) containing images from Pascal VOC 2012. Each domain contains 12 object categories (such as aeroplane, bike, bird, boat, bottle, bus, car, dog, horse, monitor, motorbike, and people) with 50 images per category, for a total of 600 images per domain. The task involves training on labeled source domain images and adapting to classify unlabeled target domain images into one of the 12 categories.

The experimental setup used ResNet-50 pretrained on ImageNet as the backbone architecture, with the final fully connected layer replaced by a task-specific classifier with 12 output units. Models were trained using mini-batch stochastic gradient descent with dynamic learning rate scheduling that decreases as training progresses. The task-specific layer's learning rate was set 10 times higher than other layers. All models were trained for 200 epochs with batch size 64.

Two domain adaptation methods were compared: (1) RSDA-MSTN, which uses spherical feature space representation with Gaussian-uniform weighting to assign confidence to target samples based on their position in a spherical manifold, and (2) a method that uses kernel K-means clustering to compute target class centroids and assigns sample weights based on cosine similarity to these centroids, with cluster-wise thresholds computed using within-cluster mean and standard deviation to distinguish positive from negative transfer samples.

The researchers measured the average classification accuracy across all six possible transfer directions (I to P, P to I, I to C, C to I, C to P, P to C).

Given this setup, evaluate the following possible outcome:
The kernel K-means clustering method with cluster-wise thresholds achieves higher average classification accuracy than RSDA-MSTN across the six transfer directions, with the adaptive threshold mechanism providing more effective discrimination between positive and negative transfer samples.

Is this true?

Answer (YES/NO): NO